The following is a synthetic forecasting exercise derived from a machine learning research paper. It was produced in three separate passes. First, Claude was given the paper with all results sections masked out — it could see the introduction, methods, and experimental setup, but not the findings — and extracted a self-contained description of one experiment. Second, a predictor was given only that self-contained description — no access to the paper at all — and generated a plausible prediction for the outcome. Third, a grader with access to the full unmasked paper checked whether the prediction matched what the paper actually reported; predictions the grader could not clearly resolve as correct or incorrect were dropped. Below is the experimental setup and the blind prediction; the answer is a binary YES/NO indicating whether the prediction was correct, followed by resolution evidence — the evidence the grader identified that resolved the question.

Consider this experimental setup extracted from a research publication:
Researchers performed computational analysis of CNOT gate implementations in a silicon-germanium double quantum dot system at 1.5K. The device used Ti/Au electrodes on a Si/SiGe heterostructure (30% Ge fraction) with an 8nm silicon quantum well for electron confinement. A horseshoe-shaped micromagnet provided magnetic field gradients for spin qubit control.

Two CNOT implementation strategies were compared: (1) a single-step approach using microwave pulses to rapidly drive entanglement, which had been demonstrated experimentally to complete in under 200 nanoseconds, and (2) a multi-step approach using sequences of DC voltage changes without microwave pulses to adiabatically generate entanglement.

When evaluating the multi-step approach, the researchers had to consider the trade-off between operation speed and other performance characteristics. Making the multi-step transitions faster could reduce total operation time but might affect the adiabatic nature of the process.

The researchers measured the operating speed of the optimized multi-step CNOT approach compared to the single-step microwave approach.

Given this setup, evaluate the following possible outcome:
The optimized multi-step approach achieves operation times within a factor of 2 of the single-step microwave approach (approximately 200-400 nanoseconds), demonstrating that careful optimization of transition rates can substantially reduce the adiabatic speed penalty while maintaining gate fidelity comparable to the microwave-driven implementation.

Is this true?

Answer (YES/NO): NO